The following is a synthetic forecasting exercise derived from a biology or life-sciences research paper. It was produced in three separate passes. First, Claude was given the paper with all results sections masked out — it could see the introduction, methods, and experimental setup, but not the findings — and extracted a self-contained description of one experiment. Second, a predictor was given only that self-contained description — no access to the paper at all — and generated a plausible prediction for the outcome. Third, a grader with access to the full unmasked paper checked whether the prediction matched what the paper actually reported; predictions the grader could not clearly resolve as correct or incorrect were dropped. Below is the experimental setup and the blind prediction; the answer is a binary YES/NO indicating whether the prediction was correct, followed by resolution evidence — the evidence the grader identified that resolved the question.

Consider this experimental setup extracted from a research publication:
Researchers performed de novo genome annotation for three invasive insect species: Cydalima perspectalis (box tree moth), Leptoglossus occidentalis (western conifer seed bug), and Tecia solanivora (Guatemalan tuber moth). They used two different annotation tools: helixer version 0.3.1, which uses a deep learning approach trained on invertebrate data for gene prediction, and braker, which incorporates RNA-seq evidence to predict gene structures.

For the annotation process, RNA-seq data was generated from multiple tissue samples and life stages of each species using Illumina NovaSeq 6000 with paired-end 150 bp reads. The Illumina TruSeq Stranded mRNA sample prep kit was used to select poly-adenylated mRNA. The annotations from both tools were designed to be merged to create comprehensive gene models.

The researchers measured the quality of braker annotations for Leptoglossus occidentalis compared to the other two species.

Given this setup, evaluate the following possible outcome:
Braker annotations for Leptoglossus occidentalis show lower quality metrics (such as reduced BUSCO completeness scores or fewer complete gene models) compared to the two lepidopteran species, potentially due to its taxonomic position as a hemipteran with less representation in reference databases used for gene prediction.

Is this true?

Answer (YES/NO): NO